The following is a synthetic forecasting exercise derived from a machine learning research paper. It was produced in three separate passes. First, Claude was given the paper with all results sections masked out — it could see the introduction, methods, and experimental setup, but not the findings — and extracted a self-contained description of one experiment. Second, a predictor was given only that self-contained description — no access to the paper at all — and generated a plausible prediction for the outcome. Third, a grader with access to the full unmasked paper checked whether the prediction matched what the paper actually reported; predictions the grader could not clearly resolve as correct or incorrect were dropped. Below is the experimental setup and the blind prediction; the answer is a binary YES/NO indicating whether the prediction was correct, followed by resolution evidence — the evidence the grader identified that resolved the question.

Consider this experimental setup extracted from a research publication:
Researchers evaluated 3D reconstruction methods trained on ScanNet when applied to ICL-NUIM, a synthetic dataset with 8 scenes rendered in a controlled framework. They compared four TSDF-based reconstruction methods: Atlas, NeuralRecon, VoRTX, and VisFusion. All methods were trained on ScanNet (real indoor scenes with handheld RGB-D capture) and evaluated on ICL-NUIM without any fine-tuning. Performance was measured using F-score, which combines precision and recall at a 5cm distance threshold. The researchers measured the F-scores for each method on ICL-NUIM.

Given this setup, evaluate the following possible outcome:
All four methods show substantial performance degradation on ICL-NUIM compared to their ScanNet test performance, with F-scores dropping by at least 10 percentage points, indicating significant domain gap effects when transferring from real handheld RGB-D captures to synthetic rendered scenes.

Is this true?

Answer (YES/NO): YES